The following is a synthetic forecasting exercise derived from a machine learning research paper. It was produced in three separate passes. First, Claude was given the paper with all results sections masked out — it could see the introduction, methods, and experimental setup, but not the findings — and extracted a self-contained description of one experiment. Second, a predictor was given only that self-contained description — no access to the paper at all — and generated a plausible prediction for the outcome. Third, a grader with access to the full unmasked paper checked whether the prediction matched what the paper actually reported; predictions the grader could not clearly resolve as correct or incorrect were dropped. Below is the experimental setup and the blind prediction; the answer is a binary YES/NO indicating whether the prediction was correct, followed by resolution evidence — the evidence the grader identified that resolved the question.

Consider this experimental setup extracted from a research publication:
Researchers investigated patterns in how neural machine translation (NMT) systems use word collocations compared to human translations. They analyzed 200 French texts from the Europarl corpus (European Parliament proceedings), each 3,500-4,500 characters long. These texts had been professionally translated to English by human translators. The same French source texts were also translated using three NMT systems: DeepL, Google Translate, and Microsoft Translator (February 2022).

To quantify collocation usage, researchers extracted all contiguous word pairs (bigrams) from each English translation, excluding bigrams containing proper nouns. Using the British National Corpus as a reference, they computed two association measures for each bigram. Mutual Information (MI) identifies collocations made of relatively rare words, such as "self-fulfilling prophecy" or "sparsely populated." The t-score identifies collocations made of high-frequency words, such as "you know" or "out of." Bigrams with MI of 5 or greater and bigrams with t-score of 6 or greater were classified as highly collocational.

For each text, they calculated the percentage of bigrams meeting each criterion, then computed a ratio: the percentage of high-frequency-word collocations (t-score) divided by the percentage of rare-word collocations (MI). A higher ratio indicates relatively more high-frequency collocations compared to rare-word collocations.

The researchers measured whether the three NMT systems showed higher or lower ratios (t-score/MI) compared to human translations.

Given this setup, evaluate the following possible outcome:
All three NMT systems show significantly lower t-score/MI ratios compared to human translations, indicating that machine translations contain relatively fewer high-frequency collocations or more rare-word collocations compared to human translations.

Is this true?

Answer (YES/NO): NO